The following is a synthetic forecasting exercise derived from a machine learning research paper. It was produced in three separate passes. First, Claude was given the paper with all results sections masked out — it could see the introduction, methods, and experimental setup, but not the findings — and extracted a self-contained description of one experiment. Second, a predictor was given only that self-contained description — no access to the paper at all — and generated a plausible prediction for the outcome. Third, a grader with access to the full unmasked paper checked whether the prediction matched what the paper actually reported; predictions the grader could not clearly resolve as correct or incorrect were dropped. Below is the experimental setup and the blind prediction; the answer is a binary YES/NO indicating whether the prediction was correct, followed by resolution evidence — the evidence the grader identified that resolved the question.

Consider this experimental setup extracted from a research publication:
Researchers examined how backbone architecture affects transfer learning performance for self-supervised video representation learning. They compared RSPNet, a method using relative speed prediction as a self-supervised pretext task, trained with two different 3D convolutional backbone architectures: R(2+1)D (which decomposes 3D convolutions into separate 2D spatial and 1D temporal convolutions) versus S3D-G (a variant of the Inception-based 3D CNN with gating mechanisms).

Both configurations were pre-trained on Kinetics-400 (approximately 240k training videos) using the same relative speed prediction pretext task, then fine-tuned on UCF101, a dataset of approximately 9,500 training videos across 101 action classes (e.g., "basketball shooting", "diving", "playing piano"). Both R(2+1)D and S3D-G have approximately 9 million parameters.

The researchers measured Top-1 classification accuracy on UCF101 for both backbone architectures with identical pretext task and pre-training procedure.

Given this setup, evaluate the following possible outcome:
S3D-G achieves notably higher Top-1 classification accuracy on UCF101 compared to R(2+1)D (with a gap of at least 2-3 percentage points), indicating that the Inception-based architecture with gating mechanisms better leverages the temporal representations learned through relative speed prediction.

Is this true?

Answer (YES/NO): YES